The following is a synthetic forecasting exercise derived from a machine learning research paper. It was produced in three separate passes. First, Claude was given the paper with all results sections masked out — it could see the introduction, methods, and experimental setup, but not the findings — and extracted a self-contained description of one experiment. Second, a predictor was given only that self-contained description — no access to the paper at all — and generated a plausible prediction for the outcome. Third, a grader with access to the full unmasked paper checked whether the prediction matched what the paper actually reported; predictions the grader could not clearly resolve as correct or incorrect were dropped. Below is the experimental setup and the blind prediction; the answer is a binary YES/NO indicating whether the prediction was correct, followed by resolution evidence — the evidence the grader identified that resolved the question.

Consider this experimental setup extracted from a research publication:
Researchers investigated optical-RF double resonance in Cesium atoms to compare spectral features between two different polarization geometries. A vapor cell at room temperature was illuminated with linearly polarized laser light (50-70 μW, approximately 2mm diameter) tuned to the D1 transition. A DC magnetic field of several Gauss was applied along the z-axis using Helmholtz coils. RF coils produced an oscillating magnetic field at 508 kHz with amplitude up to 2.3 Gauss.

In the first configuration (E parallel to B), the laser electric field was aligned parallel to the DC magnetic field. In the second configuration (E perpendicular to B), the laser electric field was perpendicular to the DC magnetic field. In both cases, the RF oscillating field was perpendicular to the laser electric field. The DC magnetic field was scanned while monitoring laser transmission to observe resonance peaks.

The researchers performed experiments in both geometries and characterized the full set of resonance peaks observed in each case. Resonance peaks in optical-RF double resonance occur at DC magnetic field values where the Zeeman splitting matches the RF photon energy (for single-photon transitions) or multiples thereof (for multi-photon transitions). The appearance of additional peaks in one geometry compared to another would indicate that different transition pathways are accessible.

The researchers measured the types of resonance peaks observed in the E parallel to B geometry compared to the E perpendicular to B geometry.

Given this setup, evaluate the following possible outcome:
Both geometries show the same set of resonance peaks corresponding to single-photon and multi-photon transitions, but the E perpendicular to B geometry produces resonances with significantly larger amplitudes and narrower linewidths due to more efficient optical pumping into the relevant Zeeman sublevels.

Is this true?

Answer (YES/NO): NO